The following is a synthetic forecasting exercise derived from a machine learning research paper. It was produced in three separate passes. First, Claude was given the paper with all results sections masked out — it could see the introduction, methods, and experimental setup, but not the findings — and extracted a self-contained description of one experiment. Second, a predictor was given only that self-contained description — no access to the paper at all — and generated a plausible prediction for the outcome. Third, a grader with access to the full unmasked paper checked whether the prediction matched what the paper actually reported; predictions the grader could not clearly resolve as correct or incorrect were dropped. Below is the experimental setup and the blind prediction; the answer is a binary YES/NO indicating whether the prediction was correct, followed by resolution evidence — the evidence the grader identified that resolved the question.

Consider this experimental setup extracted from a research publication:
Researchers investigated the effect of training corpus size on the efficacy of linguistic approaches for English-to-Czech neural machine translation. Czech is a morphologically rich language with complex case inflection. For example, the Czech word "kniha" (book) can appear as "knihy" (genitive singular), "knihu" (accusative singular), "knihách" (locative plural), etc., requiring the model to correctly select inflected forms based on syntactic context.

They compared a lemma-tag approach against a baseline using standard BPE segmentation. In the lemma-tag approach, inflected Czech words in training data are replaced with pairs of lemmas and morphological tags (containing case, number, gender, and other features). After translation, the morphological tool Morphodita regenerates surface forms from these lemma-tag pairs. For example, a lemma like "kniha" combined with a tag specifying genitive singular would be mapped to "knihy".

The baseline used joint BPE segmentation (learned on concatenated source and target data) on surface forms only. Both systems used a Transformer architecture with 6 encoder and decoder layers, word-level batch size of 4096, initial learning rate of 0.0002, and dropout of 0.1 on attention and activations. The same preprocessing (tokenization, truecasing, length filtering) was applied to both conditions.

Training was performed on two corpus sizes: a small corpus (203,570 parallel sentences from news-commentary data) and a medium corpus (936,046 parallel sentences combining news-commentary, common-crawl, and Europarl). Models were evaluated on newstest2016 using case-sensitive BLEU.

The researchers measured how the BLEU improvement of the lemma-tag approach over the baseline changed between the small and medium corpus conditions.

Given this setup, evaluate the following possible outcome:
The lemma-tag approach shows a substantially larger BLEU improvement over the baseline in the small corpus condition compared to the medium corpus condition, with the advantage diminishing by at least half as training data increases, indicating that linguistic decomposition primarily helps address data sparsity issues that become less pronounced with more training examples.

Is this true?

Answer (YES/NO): YES